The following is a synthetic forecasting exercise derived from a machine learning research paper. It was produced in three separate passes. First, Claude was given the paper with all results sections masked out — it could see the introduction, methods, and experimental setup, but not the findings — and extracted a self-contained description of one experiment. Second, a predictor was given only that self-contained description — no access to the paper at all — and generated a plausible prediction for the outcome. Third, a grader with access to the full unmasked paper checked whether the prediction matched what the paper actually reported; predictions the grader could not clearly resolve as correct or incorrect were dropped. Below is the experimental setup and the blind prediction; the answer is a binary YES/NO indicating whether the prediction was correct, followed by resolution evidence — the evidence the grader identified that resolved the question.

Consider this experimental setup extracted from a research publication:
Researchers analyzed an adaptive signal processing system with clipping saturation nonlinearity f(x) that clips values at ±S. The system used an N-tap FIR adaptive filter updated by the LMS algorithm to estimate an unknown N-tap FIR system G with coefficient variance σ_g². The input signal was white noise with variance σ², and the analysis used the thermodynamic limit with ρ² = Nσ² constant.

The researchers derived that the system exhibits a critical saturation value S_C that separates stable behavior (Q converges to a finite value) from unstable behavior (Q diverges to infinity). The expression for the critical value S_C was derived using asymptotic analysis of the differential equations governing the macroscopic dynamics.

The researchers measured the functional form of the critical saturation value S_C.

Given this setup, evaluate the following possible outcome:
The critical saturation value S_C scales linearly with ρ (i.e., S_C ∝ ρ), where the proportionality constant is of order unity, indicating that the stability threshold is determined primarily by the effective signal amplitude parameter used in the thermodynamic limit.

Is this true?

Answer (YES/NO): NO